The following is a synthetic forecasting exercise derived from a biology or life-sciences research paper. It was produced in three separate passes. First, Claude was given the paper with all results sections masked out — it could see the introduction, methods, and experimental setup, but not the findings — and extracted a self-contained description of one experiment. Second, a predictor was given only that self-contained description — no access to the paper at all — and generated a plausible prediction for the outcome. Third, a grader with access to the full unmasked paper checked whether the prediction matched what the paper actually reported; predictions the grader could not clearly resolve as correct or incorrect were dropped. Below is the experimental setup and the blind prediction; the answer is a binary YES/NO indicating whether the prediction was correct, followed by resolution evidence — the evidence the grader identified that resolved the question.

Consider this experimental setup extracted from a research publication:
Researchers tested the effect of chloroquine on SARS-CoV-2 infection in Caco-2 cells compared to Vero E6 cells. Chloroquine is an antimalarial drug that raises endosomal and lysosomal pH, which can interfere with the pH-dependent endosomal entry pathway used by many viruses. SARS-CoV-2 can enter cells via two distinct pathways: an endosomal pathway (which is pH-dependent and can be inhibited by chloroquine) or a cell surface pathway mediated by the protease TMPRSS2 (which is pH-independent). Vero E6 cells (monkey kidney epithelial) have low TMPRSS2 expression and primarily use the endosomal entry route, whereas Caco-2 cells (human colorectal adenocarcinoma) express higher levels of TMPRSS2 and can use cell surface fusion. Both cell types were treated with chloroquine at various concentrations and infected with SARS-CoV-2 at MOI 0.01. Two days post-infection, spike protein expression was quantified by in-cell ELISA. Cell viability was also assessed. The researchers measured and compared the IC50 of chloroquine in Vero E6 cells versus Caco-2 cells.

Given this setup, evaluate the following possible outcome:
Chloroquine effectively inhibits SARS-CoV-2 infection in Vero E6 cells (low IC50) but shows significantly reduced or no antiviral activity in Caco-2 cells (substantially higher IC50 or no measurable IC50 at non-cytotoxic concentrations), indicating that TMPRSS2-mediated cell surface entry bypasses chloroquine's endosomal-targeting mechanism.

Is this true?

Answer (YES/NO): YES